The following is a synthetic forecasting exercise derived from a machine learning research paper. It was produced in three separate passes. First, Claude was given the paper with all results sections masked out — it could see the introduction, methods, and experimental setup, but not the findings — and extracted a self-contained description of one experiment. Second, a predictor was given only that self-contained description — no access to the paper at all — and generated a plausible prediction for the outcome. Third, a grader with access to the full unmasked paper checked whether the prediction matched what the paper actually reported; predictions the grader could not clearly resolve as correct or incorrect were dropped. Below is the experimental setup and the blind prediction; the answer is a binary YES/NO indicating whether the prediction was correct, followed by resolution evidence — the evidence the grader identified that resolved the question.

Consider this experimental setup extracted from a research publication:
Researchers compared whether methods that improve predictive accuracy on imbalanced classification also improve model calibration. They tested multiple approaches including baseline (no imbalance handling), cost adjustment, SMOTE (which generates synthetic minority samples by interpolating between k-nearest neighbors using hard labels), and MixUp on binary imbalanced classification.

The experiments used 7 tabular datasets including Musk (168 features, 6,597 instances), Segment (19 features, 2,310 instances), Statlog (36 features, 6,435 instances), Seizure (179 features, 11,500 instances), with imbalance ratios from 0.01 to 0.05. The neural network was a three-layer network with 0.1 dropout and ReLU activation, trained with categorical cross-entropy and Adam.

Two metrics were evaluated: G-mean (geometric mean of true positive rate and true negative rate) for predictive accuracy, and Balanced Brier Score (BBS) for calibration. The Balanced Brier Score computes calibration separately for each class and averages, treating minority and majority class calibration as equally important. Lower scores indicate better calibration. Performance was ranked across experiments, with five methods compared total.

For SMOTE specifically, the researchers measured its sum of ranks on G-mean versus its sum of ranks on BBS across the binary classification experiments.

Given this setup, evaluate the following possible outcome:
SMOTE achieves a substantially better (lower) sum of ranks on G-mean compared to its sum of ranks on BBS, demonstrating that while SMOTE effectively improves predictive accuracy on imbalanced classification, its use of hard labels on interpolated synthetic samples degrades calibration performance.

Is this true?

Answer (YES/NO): YES